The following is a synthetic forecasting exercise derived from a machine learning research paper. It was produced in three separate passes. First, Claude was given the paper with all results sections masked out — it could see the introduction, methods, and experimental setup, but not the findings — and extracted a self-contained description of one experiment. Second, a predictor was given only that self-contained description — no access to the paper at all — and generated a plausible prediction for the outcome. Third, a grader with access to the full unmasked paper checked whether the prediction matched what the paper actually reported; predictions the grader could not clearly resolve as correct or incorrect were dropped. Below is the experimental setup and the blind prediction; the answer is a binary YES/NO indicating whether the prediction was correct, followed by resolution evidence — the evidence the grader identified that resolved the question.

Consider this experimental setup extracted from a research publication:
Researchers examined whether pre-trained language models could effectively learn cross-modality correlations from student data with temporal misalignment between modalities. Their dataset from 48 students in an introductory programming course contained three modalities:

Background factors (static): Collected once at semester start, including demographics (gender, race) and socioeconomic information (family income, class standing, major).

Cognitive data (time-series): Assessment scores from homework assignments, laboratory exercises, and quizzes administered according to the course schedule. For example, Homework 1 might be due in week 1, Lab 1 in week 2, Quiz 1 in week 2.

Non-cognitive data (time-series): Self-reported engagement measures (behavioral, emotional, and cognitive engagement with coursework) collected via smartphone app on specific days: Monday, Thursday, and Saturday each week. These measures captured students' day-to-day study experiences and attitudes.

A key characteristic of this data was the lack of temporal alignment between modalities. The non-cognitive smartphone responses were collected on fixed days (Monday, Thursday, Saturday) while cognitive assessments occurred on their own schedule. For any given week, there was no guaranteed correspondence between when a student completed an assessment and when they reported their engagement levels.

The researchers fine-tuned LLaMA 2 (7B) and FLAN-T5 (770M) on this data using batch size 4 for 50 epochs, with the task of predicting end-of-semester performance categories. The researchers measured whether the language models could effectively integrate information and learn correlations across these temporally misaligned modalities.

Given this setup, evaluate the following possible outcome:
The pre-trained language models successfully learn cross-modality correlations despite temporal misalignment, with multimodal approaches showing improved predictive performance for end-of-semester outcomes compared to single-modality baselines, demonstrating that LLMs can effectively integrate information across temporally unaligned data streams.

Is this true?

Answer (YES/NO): YES